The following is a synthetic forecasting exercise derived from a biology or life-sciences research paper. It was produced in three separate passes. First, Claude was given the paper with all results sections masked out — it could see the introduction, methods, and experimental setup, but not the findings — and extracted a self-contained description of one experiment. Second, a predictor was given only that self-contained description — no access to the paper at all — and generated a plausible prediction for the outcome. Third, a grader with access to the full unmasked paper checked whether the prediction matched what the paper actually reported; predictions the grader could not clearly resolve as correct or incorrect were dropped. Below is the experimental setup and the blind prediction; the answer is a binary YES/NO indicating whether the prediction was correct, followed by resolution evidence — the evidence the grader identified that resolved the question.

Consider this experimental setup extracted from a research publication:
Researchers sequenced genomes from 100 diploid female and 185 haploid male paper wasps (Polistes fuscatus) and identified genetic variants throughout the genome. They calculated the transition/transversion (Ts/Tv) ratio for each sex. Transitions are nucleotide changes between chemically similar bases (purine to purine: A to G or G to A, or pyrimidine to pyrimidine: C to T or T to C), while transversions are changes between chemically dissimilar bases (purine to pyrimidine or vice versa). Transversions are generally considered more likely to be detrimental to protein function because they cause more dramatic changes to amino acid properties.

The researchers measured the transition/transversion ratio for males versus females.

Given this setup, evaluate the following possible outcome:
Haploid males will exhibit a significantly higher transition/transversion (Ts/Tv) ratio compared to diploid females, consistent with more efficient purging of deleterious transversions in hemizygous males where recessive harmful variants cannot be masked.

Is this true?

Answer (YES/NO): YES